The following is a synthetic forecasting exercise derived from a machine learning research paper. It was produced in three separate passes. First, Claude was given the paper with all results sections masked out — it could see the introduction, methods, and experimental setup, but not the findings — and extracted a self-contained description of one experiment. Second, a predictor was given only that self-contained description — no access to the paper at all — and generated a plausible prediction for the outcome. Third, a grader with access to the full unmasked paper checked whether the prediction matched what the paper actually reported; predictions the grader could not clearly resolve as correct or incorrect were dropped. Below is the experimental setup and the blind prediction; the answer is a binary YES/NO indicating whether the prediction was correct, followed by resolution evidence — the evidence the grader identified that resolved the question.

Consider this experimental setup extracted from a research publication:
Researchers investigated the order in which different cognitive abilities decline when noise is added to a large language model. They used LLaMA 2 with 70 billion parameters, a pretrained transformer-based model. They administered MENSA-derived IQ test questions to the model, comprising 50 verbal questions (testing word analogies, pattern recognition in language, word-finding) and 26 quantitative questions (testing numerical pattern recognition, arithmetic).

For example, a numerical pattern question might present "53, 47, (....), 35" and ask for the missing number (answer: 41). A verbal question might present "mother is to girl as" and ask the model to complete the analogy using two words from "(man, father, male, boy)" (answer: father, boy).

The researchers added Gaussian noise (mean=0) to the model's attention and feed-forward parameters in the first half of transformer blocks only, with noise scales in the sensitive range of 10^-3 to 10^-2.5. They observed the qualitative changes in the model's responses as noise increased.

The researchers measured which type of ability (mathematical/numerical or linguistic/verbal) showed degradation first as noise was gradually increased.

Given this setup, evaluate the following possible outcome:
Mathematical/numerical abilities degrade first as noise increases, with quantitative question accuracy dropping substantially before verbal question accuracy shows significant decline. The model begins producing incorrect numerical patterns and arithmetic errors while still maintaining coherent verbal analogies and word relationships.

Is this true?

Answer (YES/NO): YES